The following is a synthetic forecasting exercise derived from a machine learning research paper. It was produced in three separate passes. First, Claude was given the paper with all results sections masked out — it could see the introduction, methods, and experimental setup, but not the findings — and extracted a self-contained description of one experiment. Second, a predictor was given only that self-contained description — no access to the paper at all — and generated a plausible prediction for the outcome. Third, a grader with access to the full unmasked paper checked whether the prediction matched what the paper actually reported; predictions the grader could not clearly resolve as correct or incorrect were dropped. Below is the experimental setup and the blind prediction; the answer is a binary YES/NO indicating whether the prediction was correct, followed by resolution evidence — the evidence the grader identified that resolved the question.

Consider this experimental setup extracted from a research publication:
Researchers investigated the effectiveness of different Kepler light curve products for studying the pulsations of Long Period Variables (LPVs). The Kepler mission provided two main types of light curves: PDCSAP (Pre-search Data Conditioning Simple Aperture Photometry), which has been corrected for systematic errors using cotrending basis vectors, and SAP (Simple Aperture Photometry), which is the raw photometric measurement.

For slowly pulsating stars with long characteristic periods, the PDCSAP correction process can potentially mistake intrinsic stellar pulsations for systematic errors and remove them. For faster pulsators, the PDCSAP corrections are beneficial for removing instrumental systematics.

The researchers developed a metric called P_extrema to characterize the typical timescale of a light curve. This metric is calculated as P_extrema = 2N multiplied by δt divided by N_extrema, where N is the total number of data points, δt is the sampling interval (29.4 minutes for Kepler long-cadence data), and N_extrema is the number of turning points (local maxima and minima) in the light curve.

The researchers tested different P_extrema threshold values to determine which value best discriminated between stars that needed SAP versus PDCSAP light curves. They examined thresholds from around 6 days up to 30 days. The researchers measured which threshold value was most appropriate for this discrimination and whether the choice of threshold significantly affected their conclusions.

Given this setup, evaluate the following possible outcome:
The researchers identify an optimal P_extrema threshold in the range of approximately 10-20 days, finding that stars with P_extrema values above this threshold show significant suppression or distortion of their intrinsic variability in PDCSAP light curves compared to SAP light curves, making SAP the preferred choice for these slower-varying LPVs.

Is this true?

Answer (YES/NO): NO